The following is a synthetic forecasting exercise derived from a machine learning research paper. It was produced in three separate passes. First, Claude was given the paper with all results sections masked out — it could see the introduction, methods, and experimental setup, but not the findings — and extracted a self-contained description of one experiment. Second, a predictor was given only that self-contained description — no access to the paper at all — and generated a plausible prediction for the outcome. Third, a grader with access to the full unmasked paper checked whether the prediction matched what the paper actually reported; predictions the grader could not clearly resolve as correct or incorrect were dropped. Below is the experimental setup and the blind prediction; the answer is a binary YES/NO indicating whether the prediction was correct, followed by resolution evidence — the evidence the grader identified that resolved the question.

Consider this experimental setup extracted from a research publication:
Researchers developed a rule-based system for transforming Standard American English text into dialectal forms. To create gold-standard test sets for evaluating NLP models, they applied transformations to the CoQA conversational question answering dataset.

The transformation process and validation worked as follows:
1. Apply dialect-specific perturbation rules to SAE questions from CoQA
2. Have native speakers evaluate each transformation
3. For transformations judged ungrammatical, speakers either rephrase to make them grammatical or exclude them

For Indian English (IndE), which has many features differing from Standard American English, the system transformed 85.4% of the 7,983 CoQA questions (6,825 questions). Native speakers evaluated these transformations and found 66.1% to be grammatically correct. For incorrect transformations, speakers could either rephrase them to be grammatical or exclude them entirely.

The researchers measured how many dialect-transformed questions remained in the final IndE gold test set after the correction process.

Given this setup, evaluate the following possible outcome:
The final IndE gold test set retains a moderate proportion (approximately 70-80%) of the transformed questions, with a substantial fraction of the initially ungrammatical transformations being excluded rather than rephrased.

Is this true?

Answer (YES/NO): YES